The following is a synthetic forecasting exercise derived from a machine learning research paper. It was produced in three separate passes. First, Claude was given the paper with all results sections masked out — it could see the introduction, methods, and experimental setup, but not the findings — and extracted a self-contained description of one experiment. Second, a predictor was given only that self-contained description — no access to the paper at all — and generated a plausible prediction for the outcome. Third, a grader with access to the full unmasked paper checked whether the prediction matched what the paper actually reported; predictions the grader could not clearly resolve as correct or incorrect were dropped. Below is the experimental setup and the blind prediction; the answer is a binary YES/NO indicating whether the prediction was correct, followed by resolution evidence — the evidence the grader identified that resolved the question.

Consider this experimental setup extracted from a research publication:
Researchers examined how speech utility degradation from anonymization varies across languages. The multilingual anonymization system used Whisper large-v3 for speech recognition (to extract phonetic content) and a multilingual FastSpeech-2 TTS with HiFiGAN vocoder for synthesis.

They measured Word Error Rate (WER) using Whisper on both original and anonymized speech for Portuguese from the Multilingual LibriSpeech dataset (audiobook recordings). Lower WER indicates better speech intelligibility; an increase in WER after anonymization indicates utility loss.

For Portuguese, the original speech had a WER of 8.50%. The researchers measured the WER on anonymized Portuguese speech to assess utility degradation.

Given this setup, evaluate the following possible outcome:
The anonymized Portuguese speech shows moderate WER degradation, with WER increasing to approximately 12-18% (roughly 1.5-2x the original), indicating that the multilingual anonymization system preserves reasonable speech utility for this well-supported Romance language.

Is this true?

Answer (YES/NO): NO